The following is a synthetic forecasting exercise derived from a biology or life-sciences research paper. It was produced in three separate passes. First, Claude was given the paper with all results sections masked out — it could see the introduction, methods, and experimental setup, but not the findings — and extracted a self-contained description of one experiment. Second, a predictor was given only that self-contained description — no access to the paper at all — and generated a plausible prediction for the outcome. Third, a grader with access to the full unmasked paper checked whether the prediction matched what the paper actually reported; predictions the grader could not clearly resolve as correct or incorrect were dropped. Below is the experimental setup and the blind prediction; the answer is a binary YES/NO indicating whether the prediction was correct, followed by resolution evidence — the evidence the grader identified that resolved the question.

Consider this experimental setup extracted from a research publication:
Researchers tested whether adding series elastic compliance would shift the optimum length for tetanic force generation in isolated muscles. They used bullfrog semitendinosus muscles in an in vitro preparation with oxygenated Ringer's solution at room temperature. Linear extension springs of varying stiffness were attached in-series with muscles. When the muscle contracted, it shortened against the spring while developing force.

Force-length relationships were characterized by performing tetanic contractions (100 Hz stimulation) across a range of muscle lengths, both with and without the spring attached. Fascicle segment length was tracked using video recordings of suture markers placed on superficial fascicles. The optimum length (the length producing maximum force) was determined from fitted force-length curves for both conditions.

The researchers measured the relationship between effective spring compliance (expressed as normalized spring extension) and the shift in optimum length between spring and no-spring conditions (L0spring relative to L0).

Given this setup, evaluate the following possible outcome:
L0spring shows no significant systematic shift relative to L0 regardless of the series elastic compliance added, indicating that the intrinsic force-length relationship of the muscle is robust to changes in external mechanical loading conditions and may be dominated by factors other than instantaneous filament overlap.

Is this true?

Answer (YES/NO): NO